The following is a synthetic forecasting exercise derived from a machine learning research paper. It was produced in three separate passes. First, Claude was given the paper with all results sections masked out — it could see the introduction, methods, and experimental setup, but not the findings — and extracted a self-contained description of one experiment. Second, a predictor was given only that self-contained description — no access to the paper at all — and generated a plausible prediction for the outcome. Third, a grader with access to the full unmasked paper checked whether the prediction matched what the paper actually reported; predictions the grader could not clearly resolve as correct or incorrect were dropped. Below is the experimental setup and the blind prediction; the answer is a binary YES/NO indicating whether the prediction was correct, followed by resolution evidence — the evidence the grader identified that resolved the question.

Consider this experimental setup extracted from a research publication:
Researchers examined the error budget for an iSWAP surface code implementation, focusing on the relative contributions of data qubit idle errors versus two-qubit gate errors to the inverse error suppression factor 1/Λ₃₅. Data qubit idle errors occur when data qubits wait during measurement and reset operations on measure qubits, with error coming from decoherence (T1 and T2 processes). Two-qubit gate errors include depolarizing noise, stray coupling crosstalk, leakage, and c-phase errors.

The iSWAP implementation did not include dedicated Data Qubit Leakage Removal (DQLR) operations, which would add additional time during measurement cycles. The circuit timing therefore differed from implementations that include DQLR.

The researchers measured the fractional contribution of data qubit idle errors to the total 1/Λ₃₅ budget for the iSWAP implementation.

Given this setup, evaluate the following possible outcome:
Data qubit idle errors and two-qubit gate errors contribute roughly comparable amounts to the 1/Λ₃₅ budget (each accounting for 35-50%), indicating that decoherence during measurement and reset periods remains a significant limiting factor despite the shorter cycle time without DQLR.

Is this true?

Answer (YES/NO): NO